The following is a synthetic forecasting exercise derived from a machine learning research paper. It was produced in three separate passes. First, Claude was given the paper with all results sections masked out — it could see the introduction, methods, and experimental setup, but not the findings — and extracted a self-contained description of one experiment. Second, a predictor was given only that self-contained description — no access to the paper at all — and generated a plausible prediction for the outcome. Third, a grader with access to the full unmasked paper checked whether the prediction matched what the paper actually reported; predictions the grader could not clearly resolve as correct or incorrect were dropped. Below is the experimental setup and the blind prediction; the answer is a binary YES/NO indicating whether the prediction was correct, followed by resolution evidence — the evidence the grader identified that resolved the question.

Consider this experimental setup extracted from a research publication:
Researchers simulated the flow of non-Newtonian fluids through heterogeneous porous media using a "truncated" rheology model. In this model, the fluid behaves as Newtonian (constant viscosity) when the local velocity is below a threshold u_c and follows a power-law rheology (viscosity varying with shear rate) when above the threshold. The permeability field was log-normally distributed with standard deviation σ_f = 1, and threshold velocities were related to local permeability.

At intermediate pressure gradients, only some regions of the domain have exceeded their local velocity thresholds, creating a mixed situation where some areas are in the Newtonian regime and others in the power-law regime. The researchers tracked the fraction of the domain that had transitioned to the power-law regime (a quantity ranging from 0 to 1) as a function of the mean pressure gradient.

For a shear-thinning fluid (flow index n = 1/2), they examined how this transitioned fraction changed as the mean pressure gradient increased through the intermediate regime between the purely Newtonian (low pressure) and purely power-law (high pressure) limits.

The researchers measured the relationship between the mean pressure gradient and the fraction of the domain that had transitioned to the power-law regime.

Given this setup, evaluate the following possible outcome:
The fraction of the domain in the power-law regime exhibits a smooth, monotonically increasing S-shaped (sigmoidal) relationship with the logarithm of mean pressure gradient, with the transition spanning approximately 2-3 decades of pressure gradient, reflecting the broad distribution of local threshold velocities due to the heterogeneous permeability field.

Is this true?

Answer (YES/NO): NO